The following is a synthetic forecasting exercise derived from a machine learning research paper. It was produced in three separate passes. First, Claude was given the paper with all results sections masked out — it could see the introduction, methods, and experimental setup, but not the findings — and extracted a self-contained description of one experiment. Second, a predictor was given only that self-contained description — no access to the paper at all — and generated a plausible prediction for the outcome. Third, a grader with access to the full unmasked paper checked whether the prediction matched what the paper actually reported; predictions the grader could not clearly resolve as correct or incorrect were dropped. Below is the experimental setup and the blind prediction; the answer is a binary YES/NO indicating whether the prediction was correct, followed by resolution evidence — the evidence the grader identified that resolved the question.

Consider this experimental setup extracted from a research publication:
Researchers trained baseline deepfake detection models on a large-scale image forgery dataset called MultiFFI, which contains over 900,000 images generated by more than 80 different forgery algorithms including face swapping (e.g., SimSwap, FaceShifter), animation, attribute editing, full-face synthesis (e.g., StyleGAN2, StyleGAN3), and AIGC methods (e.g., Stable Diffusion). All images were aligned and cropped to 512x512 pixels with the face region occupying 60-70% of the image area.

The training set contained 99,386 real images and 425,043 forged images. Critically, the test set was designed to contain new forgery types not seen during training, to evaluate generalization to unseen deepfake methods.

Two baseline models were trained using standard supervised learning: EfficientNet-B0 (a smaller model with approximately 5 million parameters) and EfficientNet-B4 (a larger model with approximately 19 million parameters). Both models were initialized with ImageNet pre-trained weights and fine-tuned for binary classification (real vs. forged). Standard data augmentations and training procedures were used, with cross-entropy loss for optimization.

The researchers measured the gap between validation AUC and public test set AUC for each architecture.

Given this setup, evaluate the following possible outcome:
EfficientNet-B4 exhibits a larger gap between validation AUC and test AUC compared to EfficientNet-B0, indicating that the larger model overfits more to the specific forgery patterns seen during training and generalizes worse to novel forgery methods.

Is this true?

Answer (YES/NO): NO